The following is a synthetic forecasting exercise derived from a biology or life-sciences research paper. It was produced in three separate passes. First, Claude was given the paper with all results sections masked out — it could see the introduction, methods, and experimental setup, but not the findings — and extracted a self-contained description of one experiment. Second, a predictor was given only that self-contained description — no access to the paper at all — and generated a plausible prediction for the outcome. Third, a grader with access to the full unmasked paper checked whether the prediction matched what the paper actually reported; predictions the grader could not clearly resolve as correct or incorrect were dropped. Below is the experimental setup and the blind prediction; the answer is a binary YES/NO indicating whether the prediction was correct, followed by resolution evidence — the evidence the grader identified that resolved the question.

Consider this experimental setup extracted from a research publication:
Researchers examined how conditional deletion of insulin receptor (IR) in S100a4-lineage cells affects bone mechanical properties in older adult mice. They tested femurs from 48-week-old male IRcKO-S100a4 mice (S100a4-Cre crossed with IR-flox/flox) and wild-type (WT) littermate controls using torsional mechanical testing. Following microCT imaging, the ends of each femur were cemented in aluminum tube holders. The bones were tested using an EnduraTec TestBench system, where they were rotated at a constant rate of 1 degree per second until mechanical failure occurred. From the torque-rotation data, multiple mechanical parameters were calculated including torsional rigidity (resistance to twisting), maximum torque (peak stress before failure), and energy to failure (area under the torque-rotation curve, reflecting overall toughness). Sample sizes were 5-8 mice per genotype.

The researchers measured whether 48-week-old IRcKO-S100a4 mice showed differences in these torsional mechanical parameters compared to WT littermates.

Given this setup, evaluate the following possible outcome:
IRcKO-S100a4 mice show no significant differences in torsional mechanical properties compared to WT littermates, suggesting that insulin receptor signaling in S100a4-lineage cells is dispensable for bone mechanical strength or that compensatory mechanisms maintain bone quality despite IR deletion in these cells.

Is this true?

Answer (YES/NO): NO